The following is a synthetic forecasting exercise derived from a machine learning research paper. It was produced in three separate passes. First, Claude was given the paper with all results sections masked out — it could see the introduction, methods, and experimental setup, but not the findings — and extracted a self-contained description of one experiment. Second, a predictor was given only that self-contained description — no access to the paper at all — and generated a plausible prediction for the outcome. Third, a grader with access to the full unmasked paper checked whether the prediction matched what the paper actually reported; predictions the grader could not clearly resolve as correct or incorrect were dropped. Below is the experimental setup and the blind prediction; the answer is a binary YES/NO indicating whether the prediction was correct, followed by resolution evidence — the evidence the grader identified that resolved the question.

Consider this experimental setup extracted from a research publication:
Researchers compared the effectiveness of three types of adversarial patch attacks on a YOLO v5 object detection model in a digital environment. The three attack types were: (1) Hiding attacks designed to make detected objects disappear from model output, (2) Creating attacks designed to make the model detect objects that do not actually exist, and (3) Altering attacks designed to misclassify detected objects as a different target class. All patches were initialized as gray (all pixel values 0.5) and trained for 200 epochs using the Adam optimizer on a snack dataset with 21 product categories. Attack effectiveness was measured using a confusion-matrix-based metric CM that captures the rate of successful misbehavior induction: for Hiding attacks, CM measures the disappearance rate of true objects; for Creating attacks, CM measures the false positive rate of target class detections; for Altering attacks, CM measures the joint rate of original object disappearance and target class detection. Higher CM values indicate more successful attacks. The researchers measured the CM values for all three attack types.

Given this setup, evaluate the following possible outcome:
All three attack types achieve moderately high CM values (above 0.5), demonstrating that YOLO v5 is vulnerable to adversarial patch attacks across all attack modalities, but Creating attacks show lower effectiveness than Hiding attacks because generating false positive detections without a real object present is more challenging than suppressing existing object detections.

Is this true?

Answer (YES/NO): NO